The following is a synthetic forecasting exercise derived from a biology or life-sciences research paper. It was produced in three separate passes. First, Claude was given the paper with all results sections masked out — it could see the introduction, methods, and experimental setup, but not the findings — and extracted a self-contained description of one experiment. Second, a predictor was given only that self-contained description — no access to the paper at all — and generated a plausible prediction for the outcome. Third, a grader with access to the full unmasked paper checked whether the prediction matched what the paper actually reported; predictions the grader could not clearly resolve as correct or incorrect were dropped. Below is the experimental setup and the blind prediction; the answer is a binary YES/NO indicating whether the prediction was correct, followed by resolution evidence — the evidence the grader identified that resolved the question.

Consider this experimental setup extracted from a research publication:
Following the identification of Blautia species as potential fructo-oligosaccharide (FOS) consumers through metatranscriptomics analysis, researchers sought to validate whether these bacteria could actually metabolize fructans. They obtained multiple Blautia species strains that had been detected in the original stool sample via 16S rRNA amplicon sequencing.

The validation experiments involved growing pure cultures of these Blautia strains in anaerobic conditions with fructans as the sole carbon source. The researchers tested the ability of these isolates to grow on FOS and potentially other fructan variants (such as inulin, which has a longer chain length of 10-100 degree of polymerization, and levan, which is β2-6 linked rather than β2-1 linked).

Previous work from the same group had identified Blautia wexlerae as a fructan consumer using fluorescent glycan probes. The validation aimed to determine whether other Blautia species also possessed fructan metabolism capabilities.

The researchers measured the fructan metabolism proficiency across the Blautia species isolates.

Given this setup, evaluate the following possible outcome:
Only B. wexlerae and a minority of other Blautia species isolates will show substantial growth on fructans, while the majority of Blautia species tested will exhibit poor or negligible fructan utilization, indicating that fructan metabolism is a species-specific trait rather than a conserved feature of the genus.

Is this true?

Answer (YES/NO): NO